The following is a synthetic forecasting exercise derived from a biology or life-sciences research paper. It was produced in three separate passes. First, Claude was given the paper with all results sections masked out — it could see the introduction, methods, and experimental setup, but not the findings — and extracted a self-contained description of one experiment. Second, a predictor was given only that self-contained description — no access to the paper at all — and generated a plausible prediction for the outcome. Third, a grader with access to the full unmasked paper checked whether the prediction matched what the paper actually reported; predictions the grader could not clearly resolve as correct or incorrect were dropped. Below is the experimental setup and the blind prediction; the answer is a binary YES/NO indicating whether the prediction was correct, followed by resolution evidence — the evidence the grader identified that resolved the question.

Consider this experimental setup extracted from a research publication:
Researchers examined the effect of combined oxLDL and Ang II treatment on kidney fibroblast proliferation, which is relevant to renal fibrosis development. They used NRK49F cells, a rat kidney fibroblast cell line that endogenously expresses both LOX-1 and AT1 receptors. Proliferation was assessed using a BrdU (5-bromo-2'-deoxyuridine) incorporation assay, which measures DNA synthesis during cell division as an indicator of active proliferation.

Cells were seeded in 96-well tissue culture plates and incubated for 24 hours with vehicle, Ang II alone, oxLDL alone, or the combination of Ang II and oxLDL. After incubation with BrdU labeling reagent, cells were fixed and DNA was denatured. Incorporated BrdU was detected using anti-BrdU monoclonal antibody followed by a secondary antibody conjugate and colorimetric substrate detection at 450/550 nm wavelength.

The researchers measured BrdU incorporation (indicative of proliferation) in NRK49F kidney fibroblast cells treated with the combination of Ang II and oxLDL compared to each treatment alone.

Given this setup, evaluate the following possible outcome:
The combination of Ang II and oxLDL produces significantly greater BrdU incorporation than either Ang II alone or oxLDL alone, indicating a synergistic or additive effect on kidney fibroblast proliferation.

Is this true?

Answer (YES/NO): YES